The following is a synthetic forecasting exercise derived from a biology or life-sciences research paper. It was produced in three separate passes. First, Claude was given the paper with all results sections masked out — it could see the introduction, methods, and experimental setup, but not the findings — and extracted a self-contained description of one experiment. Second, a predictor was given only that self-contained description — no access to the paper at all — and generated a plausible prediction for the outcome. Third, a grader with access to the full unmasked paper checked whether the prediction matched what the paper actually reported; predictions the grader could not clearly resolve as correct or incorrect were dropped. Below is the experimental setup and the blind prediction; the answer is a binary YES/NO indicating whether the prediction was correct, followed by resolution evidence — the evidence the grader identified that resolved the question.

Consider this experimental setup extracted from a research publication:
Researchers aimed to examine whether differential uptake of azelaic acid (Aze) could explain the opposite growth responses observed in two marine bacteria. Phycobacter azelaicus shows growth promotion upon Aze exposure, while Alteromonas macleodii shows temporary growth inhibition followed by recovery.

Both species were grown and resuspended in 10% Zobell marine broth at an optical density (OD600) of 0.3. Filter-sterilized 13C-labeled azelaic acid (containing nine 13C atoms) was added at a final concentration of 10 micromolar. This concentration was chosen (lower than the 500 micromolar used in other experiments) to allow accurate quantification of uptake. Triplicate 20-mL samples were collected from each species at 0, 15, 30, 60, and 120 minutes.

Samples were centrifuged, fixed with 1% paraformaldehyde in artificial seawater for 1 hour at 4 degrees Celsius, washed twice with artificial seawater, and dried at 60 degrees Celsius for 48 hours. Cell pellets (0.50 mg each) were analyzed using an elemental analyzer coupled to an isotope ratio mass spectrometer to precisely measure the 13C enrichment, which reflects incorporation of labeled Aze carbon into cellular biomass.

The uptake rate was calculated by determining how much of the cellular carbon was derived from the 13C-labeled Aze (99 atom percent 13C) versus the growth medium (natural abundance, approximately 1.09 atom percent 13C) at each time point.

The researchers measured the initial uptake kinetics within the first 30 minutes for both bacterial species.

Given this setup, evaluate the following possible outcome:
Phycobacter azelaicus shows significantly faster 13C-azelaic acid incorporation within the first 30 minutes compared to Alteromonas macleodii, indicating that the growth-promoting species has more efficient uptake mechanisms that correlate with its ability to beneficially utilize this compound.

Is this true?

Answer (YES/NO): YES